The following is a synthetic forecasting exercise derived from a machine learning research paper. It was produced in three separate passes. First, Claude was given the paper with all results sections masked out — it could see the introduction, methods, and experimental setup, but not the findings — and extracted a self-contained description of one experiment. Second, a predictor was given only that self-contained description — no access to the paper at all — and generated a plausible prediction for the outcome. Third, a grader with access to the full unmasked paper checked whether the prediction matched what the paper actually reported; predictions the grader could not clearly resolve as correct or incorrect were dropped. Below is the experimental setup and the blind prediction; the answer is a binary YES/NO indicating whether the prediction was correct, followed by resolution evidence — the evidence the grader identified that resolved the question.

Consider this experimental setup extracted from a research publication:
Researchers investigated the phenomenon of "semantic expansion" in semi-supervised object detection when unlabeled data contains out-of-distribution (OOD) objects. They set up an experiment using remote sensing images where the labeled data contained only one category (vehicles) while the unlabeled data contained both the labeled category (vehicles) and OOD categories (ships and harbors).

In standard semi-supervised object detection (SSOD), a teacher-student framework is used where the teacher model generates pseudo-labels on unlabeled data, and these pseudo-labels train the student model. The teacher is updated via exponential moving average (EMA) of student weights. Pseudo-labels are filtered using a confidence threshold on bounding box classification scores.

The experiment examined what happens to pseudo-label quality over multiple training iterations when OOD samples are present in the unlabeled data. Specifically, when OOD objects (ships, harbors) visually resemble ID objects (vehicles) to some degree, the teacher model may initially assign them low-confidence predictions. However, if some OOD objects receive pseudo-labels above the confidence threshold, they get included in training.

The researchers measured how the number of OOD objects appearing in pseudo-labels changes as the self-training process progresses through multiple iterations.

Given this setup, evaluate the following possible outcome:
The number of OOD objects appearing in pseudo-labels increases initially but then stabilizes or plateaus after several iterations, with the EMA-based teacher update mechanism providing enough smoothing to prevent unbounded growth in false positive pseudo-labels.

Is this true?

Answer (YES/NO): NO